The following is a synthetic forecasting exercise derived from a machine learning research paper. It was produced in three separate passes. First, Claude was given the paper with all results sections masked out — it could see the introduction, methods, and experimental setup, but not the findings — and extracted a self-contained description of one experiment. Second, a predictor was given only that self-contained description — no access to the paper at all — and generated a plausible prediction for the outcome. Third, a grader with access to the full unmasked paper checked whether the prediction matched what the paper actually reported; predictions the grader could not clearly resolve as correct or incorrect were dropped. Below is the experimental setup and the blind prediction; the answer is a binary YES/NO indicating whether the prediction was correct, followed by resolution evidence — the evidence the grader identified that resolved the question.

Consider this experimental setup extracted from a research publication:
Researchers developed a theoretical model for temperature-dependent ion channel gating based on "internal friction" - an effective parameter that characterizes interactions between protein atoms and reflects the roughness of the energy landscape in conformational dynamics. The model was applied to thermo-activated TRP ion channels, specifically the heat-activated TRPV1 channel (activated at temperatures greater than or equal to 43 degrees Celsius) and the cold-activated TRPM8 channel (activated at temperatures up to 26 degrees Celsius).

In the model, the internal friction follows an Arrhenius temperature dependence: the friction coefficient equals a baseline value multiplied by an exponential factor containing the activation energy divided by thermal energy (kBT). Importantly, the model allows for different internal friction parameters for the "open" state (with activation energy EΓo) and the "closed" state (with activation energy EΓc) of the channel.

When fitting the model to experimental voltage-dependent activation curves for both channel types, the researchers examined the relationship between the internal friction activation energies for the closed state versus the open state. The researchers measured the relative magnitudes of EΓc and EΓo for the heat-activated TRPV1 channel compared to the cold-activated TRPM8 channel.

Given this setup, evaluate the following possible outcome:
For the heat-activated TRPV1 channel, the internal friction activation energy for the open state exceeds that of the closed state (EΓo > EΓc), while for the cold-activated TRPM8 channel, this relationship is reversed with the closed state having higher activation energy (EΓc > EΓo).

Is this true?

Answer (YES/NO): NO